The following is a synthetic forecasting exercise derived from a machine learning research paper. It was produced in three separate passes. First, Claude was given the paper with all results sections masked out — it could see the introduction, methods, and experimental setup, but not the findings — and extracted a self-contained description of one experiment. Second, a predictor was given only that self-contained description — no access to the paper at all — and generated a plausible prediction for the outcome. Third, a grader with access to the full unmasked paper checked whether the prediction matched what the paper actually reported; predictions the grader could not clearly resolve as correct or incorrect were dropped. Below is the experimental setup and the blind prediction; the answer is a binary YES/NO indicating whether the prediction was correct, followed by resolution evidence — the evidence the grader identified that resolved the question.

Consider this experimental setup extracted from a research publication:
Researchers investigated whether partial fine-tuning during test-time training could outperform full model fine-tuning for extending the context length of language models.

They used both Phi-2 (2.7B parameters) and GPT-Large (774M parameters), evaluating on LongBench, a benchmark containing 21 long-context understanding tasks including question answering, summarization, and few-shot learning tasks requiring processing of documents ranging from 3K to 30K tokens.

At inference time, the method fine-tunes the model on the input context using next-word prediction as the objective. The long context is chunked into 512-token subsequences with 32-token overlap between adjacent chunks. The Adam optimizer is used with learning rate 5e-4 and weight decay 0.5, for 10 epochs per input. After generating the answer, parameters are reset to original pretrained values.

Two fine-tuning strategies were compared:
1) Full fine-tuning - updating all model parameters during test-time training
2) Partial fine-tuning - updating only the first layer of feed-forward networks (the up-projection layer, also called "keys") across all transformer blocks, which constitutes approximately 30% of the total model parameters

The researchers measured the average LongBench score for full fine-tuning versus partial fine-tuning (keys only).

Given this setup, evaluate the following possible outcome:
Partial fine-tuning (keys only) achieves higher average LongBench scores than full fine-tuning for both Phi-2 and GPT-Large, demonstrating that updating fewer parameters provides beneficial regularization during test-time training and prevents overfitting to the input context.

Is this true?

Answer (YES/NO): YES